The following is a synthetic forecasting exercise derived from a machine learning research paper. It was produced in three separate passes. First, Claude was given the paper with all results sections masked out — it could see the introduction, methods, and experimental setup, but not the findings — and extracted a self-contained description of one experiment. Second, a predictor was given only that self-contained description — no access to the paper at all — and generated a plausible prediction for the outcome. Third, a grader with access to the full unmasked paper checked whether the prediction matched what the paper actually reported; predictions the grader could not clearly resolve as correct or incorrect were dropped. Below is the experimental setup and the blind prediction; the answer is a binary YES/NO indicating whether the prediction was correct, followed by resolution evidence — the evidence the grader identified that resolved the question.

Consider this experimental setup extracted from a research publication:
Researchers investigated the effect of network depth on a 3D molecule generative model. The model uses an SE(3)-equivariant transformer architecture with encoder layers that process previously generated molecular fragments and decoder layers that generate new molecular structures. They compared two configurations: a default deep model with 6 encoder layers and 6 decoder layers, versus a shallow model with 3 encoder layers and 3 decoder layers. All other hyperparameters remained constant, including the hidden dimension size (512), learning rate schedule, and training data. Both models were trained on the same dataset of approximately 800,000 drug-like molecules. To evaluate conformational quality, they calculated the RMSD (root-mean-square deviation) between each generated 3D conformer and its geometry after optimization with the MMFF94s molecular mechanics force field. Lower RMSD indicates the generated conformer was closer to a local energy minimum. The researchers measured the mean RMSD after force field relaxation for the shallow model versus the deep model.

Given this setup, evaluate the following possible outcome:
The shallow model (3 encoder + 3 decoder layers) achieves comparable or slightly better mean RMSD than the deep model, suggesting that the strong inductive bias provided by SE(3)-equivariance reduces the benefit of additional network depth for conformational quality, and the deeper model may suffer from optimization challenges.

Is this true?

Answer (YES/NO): NO